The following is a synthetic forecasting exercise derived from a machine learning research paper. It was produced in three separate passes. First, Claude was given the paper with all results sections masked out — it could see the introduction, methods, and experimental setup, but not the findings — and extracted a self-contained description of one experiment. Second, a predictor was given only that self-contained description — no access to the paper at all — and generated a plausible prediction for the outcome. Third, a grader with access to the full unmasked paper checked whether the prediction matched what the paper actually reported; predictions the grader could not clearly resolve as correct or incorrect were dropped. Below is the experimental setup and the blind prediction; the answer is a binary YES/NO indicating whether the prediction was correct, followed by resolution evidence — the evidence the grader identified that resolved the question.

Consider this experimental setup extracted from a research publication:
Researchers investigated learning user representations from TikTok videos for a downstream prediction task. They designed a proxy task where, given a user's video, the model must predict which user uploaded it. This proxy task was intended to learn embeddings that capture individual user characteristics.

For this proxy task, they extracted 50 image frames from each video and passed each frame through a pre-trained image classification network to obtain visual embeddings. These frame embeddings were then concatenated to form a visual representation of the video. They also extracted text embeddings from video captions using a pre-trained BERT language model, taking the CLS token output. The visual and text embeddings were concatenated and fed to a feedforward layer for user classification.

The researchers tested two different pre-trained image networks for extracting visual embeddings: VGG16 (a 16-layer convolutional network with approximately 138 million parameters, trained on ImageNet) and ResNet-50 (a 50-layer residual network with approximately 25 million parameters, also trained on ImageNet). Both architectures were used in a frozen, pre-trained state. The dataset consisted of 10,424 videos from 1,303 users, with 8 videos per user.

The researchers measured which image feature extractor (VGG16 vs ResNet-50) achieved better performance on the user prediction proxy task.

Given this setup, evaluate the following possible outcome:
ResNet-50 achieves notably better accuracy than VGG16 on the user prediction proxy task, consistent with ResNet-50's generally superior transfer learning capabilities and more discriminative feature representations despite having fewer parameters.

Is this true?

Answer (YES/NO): YES